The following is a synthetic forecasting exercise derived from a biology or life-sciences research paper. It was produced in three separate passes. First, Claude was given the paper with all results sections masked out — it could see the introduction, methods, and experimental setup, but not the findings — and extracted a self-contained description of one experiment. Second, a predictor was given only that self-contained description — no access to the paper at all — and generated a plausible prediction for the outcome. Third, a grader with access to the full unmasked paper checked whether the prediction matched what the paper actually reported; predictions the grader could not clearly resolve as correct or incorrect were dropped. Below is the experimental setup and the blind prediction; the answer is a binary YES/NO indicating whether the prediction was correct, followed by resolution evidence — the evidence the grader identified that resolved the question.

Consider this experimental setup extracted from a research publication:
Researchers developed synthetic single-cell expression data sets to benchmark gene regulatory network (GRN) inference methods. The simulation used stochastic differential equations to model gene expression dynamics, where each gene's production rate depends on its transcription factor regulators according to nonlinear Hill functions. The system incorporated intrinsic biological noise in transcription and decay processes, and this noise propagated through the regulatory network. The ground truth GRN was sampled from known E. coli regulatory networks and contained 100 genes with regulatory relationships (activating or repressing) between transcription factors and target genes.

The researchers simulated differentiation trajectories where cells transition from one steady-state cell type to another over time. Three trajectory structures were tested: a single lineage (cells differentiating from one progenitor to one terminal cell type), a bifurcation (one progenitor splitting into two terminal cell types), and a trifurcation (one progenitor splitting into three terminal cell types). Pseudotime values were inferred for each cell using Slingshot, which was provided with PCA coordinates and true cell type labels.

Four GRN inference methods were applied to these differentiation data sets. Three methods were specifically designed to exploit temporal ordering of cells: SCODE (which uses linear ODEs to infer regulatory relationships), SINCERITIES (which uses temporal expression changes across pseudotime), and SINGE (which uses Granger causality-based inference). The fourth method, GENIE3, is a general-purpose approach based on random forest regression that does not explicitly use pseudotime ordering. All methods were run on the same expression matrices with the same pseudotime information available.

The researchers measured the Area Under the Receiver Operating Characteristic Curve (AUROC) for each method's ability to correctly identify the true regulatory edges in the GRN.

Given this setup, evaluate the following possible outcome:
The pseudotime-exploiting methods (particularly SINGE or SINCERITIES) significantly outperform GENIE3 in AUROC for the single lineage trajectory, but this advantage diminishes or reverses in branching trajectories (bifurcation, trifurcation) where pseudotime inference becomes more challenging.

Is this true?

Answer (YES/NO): NO